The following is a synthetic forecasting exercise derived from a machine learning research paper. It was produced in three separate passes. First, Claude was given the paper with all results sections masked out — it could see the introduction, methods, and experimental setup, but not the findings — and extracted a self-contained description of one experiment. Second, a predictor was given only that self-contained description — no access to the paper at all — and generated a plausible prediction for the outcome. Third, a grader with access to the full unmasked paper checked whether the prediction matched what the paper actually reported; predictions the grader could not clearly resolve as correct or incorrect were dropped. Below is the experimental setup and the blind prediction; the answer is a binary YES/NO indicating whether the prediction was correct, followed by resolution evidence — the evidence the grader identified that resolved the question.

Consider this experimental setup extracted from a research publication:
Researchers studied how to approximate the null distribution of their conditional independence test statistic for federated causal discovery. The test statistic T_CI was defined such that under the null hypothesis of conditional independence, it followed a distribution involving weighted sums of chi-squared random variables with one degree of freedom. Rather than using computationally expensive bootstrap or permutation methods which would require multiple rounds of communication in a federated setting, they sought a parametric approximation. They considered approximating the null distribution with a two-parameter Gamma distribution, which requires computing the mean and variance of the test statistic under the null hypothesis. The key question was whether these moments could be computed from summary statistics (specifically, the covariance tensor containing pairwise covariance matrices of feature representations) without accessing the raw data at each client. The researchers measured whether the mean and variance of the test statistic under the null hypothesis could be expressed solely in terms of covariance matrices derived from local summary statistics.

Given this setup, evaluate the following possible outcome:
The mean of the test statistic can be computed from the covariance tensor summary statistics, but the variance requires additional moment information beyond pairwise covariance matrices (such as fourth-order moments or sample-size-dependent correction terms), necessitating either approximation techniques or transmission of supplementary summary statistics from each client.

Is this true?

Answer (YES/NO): NO